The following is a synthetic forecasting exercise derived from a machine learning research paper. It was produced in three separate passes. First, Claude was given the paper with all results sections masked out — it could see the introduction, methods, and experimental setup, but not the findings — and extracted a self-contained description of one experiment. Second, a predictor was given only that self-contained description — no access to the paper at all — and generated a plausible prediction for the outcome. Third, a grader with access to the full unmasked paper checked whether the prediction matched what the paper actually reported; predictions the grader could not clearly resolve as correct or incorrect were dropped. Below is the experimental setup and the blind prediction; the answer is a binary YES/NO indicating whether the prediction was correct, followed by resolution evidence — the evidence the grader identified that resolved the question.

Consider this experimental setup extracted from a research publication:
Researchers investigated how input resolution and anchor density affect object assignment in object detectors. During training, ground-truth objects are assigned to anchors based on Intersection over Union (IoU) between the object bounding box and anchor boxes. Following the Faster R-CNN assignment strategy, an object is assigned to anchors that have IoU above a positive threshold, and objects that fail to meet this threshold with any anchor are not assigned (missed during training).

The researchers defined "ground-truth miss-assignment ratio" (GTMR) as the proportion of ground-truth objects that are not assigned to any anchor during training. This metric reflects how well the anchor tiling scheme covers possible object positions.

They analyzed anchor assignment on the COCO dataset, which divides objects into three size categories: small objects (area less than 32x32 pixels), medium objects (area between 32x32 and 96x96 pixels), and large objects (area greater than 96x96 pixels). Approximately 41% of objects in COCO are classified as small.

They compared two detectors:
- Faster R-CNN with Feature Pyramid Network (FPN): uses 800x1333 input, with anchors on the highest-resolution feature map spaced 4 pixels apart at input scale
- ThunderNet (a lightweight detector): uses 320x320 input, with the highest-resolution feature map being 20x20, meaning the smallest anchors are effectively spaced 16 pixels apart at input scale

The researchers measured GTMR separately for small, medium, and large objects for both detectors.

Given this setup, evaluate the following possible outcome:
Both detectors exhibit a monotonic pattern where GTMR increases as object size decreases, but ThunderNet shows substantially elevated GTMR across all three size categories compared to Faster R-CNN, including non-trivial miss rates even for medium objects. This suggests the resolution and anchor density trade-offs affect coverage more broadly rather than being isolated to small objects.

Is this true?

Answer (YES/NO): NO